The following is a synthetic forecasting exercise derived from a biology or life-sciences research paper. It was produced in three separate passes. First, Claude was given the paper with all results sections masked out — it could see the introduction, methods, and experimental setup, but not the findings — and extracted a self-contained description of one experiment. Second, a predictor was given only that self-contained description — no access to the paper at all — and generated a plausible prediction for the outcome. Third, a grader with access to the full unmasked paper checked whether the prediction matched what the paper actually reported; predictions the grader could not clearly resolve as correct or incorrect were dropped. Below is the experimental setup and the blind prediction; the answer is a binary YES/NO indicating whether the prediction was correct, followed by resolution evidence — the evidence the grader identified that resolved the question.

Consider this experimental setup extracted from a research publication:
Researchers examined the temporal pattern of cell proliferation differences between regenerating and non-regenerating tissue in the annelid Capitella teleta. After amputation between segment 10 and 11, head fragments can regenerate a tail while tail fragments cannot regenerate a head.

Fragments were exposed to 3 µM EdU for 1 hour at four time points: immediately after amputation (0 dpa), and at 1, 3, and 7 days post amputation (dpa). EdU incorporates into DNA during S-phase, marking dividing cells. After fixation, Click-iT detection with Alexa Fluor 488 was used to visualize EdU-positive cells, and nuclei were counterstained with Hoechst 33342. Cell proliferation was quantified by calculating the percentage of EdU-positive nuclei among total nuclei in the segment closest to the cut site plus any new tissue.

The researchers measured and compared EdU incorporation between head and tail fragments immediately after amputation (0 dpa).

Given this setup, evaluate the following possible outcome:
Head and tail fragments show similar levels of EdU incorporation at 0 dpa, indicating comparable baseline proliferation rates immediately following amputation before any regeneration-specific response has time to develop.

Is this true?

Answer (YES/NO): YES